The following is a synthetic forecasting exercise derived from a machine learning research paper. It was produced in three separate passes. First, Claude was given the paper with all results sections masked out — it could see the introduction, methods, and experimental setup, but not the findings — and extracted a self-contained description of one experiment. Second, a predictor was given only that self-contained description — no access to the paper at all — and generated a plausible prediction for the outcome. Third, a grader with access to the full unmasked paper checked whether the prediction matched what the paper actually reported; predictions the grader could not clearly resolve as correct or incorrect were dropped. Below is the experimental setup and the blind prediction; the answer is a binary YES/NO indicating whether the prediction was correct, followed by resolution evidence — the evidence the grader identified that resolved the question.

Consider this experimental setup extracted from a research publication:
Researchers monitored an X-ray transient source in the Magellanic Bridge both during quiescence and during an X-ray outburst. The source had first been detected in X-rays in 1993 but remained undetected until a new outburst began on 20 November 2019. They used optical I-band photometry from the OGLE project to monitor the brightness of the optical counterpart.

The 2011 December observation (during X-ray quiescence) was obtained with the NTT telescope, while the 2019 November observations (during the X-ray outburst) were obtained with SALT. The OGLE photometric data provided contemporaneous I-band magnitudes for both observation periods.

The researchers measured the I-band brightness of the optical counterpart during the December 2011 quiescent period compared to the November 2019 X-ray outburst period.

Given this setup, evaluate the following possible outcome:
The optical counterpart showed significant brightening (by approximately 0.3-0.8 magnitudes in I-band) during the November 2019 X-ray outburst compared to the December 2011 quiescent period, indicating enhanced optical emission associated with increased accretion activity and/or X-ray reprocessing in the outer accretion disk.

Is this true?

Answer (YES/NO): YES